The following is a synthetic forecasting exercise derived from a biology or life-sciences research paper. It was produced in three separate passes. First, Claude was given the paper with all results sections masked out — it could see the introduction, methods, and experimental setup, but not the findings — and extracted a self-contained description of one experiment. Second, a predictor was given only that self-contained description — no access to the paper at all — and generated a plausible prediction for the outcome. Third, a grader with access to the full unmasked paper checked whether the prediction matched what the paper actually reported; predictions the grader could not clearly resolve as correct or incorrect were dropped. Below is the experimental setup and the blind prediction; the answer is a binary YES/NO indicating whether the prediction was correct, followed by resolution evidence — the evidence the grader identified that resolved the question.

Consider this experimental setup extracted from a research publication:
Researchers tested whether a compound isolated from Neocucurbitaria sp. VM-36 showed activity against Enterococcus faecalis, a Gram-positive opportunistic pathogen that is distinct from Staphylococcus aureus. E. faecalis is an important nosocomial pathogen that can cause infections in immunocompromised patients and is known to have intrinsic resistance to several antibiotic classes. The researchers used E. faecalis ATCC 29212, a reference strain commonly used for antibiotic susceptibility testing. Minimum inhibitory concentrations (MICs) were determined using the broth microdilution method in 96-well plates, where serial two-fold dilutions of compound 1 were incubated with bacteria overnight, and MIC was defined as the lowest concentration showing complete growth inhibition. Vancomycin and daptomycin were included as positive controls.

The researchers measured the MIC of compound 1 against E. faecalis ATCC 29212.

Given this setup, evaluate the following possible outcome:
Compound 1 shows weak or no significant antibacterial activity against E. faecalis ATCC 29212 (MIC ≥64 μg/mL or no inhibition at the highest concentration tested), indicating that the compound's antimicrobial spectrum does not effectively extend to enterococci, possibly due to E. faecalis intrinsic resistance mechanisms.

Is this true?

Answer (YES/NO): NO